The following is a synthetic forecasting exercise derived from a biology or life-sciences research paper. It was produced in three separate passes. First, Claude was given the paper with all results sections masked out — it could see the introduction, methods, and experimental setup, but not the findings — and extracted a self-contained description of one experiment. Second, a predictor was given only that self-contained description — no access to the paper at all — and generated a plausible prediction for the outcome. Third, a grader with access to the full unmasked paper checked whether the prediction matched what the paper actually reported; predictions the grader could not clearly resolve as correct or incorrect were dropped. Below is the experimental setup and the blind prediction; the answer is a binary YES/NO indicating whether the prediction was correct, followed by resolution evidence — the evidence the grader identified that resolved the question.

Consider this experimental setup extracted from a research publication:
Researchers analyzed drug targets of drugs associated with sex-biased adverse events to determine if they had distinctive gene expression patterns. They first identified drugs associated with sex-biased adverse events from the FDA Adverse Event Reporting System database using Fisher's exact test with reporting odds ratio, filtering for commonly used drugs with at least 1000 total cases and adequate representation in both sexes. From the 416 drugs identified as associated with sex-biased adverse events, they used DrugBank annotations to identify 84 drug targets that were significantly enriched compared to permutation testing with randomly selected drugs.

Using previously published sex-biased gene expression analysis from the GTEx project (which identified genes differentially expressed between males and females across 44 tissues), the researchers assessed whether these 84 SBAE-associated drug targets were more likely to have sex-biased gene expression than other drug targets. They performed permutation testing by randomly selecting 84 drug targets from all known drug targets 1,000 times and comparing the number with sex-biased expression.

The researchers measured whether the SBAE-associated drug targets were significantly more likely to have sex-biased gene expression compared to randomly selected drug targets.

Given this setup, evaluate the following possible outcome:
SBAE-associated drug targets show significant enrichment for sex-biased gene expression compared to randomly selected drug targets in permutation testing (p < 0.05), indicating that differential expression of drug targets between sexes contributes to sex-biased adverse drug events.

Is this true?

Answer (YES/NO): YES